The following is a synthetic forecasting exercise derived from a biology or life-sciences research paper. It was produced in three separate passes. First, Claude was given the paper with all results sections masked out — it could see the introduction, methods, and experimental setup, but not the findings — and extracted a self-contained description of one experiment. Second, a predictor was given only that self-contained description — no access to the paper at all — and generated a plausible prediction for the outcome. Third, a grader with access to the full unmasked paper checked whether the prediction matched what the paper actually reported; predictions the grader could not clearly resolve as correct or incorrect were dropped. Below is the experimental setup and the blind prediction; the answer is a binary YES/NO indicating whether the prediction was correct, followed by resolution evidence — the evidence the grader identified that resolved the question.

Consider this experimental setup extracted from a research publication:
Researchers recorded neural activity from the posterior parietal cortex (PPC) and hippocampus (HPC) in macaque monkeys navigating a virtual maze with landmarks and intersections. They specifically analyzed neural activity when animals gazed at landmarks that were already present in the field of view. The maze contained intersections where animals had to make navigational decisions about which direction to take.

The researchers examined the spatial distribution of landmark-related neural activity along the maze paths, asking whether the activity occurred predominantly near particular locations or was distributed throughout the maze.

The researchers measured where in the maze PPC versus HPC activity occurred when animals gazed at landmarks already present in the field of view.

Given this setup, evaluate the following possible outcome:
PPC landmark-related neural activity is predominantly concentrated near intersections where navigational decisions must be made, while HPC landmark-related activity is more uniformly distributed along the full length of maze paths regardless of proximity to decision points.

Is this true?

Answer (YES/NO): YES